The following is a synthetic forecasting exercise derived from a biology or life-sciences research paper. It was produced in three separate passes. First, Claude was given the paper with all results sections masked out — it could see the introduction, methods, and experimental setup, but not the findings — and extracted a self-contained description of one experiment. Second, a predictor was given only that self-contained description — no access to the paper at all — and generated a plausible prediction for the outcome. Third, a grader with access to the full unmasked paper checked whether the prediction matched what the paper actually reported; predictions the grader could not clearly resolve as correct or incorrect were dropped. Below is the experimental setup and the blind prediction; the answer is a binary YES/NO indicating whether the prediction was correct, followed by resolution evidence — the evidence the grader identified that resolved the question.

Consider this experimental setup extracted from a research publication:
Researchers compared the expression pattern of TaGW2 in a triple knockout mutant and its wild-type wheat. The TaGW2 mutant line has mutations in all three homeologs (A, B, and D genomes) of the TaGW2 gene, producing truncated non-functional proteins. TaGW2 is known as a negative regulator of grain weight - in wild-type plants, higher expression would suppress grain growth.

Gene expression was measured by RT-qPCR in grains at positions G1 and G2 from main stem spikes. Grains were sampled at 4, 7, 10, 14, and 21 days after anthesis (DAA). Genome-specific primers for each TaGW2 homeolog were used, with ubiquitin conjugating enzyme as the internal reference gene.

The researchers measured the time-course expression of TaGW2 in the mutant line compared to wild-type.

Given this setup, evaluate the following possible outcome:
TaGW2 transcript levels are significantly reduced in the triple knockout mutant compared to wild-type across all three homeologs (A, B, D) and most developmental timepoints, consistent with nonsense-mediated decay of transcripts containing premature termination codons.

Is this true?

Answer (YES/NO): NO